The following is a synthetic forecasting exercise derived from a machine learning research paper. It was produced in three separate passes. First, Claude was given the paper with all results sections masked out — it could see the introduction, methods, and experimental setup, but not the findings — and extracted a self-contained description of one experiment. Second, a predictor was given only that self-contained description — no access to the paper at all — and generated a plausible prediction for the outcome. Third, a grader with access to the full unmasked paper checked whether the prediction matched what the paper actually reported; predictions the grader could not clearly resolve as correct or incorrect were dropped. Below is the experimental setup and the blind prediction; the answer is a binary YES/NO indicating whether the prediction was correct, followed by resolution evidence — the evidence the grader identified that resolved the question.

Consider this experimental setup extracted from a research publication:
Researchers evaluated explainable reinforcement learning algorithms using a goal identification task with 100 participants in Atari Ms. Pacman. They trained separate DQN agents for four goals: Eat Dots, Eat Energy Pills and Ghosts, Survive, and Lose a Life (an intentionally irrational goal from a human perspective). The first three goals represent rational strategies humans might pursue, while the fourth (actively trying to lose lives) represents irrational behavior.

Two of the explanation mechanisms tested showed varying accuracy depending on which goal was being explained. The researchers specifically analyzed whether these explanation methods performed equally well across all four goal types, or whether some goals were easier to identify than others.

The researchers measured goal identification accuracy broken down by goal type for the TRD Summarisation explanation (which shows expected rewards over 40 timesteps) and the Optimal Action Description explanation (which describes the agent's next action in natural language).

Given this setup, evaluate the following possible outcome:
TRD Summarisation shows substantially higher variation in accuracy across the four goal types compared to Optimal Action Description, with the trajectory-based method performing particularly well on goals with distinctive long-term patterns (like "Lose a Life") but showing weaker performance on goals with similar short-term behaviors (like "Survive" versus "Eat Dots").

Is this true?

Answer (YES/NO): NO